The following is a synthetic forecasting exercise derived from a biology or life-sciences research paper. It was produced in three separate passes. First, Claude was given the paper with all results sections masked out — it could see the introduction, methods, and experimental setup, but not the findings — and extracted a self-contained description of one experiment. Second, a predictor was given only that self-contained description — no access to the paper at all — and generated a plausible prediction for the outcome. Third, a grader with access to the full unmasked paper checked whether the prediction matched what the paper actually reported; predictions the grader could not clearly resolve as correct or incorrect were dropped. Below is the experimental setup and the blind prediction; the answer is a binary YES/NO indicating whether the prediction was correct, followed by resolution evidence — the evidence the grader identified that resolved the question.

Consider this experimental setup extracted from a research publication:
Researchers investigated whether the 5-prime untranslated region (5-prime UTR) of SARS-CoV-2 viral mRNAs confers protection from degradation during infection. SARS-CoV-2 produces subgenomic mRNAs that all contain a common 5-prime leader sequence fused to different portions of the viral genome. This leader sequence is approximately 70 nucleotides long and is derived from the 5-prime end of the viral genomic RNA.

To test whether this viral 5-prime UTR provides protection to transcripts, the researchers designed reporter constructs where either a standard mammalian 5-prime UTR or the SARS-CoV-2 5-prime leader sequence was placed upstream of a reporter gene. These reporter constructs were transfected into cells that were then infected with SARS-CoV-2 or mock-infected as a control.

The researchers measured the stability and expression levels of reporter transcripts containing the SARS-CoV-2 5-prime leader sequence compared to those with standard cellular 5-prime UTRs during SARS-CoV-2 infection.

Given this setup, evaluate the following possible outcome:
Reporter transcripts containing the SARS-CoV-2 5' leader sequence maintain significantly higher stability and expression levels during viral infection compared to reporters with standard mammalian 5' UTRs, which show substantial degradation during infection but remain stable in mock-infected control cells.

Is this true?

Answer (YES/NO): YES